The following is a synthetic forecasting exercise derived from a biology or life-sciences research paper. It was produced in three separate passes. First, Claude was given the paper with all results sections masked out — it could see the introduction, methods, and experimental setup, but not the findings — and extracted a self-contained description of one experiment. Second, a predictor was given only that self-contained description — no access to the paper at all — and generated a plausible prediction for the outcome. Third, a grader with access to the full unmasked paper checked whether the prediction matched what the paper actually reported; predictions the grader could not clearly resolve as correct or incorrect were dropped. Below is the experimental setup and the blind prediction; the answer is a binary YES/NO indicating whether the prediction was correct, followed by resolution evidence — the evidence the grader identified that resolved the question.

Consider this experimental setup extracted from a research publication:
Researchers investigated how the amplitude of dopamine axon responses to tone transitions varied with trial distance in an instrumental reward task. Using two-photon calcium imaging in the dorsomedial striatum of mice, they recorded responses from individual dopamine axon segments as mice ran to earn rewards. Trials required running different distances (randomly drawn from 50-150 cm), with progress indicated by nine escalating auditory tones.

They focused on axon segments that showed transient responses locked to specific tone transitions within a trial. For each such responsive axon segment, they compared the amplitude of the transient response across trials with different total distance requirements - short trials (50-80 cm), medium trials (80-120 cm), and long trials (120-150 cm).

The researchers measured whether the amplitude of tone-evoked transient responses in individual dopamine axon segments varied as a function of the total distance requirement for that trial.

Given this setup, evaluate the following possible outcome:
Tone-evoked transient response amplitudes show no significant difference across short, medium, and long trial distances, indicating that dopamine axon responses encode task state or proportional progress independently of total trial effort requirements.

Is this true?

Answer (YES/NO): NO